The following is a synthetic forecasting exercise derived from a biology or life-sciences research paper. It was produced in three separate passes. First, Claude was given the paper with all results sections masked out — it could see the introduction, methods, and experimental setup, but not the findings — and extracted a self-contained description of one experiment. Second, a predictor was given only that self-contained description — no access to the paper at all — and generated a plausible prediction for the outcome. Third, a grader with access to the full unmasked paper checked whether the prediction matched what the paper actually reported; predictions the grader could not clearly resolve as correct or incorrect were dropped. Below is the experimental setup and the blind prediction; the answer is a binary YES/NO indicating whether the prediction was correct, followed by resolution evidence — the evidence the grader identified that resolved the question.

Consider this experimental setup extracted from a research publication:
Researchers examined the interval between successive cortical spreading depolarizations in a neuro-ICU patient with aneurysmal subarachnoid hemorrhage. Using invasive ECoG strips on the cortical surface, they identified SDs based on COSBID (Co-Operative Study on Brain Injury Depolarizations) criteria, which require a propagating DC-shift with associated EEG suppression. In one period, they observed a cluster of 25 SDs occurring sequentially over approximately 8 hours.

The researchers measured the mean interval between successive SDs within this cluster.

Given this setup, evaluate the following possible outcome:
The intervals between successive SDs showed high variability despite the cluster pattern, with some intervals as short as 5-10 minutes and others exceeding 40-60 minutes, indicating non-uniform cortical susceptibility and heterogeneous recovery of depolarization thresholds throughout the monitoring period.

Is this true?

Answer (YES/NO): NO